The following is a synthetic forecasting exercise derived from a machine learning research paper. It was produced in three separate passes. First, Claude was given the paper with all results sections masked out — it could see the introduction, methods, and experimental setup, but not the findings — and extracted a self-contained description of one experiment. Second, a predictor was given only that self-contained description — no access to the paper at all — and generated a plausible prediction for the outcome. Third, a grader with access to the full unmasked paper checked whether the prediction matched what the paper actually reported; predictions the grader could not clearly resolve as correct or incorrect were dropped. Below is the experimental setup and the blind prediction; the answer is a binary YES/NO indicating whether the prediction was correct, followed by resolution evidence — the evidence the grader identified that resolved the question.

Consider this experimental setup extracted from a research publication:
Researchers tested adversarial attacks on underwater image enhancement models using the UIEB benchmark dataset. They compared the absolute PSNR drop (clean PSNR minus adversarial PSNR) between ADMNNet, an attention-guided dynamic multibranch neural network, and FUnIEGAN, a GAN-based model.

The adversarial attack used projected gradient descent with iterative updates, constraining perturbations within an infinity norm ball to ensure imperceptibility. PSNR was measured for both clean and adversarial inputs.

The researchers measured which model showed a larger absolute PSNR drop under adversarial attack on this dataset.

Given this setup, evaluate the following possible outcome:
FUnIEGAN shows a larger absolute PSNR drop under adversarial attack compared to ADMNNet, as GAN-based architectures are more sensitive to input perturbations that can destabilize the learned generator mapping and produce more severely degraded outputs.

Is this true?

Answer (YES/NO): YES